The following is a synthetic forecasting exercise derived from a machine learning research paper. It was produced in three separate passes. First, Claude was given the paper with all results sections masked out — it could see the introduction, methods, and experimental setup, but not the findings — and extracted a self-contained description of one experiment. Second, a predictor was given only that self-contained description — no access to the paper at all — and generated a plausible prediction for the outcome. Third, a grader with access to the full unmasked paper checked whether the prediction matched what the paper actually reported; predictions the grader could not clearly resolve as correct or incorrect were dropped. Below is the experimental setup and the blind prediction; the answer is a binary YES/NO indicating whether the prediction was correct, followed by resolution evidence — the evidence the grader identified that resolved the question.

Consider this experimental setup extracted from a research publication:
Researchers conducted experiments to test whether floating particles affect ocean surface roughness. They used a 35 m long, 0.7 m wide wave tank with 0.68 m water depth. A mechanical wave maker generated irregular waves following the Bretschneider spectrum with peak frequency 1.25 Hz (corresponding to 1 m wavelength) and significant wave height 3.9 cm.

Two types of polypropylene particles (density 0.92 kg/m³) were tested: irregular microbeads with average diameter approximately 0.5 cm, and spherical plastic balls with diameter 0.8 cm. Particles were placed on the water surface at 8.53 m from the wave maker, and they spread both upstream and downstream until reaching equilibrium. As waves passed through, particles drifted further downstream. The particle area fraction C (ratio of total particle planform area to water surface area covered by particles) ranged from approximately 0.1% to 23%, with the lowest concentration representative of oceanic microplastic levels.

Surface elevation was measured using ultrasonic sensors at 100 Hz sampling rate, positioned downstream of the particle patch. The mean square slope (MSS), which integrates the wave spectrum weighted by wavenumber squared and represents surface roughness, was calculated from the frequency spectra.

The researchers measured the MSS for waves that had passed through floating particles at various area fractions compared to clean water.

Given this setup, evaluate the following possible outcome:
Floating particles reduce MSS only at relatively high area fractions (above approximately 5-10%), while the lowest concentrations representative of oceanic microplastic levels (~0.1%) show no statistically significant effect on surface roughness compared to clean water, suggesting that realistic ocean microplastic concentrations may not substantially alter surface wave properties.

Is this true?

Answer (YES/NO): NO